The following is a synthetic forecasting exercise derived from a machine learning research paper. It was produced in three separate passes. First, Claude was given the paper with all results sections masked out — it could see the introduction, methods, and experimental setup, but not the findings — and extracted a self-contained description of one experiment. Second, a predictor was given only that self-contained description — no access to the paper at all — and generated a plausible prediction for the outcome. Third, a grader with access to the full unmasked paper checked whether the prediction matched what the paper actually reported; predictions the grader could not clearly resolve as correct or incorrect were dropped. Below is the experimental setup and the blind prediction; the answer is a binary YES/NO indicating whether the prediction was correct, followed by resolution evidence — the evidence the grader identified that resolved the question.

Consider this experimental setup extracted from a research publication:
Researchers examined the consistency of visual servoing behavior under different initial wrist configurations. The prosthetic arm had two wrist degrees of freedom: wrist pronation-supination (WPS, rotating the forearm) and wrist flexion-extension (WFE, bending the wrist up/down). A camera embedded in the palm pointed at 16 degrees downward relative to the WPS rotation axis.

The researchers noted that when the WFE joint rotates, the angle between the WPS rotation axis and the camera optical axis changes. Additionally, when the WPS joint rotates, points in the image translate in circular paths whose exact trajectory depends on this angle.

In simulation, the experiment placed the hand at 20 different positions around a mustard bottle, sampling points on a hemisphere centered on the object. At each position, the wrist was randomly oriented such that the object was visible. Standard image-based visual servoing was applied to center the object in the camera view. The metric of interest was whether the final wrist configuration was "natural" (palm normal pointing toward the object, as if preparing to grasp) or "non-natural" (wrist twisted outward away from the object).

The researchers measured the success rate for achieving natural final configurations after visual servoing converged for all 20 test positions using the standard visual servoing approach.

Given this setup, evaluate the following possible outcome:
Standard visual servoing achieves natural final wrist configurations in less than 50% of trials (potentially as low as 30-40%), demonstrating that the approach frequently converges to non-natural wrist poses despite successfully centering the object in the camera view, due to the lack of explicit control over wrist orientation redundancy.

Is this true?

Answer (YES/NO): NO